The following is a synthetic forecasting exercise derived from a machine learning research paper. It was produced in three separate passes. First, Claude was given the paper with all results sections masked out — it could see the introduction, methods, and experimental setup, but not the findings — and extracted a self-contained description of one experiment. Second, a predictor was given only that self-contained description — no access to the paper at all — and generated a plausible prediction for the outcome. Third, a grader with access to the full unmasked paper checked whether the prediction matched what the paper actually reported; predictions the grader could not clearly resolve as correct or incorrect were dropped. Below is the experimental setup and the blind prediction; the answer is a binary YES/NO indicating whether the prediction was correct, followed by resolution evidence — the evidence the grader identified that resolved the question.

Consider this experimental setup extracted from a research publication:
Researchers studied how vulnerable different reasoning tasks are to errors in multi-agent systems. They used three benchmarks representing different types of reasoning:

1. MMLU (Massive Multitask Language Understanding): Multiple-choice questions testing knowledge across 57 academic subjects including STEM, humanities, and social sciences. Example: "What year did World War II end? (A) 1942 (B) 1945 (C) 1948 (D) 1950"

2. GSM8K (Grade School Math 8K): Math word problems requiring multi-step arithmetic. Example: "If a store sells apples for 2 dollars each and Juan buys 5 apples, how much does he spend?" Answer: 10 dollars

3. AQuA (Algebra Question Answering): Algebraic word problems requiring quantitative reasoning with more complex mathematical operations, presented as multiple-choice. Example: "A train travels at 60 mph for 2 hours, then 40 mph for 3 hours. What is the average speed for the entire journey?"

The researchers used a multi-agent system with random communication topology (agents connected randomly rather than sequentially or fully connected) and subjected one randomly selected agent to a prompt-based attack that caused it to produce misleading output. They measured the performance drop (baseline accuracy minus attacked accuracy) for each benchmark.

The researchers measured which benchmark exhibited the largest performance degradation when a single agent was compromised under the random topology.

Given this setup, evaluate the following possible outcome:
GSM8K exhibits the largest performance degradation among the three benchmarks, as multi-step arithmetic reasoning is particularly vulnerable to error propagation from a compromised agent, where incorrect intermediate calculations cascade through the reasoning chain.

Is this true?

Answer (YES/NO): NO